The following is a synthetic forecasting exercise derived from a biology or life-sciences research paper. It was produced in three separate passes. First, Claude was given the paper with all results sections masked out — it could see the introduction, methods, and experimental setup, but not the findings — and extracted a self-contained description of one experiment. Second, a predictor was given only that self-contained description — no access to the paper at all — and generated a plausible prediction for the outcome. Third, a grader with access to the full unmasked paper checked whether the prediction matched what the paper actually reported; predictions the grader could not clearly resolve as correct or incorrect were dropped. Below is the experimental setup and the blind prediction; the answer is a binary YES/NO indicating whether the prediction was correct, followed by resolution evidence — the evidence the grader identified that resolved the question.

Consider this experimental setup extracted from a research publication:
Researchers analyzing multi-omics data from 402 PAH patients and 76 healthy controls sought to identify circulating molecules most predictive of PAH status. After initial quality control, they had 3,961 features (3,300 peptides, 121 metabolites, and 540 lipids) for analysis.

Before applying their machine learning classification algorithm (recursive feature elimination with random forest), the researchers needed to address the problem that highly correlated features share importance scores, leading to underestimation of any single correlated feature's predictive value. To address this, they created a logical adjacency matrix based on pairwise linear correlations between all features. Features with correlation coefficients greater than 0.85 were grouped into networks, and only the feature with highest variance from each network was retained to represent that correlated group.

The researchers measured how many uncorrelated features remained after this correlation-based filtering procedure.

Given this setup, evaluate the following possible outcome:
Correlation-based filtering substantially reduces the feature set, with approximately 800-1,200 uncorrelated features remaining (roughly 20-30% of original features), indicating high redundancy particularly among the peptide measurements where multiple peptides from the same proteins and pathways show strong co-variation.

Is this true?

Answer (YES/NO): NO